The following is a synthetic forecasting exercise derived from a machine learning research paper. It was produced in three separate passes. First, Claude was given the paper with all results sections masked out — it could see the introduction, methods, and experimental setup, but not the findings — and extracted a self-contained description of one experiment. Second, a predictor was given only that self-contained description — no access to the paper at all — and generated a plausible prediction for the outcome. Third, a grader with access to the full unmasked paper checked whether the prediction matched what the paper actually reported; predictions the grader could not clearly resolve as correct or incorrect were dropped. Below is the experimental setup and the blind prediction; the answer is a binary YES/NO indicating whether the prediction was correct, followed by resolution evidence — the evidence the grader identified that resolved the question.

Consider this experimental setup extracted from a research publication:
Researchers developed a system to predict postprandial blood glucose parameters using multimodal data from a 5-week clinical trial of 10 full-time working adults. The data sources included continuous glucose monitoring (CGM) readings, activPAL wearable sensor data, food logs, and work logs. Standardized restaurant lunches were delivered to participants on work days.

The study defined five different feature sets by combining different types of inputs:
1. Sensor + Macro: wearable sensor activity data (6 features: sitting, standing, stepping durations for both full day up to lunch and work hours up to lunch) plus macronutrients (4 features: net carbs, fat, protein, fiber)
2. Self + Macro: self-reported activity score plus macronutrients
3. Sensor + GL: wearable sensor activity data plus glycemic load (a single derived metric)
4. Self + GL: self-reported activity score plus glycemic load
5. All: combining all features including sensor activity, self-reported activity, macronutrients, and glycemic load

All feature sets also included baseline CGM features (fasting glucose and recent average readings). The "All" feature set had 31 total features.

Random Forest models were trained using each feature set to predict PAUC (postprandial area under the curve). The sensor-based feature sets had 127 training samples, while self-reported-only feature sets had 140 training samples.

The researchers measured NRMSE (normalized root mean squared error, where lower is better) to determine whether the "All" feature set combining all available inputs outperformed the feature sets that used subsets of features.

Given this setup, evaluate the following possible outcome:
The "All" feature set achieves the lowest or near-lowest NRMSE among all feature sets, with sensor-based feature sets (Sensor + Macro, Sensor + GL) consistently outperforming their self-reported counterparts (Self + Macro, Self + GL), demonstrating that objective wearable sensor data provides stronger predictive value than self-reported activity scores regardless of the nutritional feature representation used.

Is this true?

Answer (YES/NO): YES